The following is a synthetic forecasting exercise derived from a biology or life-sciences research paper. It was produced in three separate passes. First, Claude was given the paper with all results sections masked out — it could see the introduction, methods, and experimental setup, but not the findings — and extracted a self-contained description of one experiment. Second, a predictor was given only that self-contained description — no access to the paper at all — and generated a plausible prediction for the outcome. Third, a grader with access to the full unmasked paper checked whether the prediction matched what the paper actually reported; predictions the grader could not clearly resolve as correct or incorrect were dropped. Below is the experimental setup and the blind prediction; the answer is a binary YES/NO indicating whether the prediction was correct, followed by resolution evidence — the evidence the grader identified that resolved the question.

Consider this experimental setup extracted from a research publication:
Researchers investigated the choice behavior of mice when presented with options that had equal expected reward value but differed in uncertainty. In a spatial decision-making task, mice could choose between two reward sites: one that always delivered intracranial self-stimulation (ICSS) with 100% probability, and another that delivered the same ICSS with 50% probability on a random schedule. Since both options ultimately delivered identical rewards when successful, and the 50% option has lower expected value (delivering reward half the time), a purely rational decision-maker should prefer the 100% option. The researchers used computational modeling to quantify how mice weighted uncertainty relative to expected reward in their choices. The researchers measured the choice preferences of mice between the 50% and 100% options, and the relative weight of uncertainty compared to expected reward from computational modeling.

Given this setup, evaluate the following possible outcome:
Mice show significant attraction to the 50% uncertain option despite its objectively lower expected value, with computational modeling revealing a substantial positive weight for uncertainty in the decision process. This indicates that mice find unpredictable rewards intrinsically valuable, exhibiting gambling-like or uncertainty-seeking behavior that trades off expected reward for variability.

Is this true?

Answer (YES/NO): YES